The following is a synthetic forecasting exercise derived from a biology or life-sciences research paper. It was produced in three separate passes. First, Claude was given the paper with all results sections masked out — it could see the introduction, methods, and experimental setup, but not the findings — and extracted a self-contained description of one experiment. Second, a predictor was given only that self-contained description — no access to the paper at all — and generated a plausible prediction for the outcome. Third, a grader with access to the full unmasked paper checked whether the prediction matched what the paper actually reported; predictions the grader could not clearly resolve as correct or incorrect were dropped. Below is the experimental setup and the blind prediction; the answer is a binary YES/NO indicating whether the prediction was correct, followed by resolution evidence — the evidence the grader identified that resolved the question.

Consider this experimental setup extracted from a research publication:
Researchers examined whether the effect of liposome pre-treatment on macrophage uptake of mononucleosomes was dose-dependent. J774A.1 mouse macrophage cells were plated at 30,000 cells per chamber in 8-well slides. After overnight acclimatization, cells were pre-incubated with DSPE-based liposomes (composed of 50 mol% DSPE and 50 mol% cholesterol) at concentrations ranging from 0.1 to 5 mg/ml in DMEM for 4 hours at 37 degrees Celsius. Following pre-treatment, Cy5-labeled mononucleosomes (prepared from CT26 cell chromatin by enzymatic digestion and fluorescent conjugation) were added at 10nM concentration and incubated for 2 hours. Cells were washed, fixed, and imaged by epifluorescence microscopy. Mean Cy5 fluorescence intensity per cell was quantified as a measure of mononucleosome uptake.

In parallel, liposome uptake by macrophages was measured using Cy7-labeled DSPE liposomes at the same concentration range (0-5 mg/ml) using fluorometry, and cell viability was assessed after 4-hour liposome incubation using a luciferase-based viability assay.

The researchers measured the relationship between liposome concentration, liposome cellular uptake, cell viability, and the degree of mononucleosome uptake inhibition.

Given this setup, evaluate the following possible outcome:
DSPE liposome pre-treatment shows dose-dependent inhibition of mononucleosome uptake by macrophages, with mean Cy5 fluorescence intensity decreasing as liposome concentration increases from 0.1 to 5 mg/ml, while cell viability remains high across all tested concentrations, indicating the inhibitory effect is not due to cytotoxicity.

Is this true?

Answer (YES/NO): YES